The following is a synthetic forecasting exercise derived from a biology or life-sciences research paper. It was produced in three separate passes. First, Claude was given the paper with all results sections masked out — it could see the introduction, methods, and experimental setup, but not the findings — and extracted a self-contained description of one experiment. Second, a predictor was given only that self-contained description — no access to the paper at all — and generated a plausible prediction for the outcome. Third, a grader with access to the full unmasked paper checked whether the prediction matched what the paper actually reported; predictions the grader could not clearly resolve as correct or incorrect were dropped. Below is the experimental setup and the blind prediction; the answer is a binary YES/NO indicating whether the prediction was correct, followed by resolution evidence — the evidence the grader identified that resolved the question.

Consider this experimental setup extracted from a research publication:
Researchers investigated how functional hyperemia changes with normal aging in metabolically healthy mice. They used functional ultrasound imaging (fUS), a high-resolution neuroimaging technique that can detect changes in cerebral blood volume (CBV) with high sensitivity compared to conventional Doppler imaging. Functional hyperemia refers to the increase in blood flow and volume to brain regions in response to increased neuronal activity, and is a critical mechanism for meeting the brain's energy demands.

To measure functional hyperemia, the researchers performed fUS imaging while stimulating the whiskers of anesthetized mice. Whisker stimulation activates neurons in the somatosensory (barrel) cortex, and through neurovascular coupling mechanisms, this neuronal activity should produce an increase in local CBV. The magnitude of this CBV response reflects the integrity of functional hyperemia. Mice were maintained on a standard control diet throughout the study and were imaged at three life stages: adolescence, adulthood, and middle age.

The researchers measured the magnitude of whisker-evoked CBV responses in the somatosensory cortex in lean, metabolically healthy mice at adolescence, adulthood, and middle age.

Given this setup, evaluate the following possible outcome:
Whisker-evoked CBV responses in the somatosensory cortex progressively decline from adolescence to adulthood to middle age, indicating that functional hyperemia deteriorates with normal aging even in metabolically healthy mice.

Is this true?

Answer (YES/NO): NO